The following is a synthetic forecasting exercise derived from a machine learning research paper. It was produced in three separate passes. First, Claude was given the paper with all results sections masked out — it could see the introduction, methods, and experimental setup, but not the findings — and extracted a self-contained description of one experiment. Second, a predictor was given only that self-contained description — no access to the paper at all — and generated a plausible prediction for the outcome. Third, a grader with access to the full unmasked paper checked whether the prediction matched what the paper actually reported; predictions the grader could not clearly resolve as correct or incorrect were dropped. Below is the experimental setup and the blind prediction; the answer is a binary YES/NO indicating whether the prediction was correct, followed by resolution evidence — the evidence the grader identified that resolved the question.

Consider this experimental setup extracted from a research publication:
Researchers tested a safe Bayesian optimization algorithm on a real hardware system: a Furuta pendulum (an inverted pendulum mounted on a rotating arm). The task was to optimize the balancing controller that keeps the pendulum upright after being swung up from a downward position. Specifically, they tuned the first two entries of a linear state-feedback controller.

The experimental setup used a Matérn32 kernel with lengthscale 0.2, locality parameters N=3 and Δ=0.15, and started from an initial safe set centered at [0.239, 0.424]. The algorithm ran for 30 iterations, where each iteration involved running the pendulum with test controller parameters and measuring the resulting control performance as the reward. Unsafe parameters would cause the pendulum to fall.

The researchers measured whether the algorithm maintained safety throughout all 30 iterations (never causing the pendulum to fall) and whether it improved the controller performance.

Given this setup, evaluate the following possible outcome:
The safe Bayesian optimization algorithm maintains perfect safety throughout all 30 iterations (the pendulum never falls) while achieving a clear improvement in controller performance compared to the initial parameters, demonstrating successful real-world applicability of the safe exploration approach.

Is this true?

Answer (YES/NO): YES